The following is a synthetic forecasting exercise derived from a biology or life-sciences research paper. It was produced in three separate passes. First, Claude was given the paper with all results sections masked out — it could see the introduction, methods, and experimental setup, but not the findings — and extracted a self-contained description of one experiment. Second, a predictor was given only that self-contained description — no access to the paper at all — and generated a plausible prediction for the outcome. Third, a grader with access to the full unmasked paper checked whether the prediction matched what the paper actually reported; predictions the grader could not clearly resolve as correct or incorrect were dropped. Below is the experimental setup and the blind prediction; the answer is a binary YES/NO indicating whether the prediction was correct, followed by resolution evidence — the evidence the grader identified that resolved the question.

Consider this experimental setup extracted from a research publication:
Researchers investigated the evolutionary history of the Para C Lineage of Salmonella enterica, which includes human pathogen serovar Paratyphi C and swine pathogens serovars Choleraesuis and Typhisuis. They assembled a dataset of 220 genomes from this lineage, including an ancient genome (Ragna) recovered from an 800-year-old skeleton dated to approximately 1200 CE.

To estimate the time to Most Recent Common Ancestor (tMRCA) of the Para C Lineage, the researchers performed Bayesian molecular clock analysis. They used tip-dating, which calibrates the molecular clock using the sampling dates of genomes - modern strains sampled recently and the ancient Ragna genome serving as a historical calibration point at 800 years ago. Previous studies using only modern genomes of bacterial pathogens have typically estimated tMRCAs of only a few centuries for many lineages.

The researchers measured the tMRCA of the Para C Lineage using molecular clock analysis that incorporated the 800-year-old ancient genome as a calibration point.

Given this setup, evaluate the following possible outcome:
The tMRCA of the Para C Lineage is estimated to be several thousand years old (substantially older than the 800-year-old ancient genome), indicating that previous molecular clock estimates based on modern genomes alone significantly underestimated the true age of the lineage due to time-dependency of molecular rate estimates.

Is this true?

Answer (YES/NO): NO